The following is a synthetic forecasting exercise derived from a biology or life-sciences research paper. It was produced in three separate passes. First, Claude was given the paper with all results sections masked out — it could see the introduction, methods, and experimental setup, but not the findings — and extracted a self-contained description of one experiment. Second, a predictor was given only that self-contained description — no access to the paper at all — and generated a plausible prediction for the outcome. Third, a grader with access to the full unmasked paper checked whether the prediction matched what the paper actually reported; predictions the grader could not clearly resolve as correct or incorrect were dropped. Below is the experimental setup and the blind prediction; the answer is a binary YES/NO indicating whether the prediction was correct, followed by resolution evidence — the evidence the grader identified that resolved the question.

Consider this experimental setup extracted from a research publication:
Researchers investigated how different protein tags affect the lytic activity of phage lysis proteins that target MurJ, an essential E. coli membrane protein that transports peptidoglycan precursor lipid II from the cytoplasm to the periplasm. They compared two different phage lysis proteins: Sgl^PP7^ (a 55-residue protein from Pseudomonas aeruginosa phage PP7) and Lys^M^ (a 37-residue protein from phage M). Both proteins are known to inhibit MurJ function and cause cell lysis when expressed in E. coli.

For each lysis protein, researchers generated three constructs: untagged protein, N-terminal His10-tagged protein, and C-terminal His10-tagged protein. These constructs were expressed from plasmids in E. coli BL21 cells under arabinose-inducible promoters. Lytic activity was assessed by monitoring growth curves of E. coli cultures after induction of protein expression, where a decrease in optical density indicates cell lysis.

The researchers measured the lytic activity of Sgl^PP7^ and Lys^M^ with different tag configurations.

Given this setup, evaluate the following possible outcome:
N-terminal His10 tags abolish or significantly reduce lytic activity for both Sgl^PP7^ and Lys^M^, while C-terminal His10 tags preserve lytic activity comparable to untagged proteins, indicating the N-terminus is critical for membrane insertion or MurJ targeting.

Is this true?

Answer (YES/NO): NO